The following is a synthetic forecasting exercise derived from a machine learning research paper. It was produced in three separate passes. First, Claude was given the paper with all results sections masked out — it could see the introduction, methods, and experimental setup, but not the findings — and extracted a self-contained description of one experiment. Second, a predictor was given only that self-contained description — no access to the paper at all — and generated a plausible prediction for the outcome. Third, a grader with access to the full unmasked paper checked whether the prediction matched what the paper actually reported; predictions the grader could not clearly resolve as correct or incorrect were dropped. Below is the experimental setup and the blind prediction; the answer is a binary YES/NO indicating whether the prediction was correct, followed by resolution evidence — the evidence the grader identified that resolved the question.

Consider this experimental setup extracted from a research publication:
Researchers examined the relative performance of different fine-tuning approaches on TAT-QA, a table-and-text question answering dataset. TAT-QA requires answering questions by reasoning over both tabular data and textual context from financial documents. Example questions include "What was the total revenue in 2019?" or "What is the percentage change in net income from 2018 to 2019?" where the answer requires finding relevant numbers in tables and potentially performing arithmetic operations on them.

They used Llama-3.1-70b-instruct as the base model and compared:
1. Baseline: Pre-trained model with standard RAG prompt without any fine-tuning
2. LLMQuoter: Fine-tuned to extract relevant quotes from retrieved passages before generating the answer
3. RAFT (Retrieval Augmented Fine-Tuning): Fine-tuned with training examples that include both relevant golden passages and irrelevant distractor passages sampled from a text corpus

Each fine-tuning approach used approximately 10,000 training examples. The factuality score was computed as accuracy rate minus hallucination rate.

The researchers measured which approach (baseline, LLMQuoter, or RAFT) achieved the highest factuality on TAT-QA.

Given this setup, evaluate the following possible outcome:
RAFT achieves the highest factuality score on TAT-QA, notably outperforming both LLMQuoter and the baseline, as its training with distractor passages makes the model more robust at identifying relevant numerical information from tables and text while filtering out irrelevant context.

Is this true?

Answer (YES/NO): YES